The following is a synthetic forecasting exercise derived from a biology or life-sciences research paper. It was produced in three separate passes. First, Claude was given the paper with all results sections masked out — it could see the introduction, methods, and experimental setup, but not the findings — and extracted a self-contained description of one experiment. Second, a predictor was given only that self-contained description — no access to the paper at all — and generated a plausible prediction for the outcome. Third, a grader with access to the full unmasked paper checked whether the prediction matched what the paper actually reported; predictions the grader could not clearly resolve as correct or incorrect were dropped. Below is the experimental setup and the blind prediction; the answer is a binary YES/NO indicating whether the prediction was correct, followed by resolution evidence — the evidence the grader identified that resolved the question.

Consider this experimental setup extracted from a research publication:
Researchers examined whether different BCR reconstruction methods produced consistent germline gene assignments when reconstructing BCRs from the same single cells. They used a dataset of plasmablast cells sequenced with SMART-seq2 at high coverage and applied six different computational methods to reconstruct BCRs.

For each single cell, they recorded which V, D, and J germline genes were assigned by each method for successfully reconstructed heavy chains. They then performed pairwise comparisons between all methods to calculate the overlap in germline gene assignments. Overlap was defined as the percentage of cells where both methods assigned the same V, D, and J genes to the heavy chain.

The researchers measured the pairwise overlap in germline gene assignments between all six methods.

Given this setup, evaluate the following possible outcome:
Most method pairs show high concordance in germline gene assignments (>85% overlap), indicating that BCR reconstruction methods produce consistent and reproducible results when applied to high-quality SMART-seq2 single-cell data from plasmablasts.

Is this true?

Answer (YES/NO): NO